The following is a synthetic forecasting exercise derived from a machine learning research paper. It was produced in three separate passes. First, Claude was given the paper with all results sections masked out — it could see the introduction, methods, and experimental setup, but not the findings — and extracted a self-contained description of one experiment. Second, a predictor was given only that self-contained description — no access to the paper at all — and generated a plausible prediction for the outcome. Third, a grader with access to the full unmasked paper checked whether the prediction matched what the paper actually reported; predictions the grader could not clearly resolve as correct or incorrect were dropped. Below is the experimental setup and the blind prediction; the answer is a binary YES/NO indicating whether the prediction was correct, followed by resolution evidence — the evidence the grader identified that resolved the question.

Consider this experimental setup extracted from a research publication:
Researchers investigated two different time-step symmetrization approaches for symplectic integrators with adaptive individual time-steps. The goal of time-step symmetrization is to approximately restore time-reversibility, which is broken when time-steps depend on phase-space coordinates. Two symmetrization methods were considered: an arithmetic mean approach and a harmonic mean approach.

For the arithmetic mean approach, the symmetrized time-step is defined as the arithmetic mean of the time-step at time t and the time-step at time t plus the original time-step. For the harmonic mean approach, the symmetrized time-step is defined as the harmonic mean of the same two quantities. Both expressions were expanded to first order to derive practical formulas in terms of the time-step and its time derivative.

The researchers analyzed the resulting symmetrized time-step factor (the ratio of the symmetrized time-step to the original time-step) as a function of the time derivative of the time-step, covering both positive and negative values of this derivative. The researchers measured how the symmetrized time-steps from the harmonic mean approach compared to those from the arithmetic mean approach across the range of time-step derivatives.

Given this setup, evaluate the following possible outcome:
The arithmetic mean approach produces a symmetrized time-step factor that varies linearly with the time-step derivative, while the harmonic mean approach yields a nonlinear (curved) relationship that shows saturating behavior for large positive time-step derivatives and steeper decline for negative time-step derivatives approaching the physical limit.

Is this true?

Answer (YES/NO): NO